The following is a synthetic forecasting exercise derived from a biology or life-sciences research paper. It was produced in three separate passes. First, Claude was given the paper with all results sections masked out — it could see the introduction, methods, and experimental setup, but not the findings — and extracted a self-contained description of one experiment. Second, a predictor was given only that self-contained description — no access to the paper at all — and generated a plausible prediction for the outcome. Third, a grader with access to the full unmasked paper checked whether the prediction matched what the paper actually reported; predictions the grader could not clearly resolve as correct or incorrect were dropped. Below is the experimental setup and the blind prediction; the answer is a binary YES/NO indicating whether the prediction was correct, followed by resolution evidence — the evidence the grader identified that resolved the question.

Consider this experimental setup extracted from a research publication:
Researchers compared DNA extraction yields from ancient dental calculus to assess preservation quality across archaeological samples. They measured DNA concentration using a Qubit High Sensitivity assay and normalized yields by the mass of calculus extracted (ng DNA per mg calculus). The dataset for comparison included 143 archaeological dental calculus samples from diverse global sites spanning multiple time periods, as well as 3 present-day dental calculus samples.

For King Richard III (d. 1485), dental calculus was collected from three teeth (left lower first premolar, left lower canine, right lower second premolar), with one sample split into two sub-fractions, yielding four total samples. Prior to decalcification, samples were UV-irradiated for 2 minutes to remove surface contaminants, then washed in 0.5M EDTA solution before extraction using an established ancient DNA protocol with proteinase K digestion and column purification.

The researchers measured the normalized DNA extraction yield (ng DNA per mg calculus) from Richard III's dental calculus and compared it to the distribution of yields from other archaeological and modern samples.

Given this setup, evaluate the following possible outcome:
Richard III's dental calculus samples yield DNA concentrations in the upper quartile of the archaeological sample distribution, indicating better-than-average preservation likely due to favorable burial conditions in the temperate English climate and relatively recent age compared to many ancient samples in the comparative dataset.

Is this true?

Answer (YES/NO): NO